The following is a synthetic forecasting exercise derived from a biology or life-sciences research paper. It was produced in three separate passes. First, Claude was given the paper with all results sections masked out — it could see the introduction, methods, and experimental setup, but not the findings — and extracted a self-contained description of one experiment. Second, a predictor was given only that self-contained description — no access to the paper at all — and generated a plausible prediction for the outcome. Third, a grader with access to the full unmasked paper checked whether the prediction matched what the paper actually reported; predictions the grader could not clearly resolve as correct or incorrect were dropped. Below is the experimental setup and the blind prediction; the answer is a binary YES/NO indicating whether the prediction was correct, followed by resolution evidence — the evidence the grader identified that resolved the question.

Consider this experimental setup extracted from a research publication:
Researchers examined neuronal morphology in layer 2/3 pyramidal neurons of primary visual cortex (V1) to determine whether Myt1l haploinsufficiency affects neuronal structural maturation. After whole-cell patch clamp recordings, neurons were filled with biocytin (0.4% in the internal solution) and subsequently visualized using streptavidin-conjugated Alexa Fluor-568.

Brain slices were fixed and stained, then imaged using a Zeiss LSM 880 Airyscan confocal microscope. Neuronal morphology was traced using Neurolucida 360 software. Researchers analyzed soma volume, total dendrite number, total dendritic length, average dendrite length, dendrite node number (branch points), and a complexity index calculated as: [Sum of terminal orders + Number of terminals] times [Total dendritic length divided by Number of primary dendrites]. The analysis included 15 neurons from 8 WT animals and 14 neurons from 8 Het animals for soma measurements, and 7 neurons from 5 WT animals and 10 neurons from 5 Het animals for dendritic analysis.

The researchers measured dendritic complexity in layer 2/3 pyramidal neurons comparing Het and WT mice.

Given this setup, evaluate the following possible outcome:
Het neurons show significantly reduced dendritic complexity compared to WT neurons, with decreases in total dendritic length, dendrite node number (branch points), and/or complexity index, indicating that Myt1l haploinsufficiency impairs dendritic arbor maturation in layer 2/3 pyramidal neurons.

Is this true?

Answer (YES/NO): NO